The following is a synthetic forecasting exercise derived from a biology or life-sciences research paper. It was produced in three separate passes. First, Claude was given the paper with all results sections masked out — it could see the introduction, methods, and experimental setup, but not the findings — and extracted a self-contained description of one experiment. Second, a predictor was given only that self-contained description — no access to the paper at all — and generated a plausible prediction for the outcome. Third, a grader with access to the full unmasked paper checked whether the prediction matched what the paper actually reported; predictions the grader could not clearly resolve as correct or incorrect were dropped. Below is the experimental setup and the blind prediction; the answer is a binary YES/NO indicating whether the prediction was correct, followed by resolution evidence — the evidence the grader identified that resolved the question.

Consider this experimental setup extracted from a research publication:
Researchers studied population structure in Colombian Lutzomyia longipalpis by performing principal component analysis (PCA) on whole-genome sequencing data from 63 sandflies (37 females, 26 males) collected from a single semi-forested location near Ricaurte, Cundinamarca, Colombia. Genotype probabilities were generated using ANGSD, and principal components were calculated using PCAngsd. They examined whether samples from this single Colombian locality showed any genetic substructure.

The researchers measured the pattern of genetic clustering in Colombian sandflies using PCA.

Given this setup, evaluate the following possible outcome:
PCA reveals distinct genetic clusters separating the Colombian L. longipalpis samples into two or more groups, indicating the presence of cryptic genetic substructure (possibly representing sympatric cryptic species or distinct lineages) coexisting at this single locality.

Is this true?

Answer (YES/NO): NO